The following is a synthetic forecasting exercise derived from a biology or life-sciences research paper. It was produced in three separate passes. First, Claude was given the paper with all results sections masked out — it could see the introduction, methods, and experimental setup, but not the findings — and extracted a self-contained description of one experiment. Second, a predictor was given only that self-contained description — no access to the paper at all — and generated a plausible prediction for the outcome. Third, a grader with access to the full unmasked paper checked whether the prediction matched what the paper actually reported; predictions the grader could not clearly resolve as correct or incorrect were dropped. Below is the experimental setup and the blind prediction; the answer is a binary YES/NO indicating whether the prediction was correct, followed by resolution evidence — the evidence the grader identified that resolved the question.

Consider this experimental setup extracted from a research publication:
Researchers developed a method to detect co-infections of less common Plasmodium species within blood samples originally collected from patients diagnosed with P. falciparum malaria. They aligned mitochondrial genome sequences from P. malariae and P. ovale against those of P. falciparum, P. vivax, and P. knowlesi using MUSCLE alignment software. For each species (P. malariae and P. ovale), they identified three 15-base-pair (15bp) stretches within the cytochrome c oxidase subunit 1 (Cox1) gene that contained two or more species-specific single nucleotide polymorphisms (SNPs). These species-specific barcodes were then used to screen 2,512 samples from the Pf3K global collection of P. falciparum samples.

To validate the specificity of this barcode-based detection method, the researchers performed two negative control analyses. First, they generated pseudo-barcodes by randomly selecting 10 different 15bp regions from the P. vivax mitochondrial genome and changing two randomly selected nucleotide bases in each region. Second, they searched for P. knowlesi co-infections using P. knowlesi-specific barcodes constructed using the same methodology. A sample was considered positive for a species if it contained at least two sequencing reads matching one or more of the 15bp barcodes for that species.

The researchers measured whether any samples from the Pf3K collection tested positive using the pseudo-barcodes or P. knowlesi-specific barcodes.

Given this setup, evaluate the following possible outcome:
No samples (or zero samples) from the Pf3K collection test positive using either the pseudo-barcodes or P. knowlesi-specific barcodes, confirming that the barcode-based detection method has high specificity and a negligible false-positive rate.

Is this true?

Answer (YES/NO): YES